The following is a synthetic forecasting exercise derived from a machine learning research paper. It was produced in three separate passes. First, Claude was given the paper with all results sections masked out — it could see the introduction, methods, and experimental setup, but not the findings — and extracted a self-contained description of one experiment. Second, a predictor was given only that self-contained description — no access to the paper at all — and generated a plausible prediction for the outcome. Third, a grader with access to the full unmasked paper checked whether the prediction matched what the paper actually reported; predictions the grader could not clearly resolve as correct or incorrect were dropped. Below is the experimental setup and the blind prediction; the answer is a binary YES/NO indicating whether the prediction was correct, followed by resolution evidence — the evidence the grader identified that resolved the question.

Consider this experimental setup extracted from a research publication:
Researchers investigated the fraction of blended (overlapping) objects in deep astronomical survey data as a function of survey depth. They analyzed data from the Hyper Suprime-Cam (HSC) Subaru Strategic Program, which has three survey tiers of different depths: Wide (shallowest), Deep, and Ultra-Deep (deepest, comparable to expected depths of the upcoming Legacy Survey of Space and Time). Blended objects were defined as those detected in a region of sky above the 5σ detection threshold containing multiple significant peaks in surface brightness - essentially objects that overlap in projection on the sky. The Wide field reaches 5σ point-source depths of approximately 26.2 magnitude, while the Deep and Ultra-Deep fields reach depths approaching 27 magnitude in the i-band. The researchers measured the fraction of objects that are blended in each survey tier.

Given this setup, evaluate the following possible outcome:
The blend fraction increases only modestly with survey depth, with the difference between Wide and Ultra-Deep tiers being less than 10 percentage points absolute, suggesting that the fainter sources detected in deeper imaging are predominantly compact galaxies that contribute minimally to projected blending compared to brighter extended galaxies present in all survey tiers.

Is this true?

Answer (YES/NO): NO